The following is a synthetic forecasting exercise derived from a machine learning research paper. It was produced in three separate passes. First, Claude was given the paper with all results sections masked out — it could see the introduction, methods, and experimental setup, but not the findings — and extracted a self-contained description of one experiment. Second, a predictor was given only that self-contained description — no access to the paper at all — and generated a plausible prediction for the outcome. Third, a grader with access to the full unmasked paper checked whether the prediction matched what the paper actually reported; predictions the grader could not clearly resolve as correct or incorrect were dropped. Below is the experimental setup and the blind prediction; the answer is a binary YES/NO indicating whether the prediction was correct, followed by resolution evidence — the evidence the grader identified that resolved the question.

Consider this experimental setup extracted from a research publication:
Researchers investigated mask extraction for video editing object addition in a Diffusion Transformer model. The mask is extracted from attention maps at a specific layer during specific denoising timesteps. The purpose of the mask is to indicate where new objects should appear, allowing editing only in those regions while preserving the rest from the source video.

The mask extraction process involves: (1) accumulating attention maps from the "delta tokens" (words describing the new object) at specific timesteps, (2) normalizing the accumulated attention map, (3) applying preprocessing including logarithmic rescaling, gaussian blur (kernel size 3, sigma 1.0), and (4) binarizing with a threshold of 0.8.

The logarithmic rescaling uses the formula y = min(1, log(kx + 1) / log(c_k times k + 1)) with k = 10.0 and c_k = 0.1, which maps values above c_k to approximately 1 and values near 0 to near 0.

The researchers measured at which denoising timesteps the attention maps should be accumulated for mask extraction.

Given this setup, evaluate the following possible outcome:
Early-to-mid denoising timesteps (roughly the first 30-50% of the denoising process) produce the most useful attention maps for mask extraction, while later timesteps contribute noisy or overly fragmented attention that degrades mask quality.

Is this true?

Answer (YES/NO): NO